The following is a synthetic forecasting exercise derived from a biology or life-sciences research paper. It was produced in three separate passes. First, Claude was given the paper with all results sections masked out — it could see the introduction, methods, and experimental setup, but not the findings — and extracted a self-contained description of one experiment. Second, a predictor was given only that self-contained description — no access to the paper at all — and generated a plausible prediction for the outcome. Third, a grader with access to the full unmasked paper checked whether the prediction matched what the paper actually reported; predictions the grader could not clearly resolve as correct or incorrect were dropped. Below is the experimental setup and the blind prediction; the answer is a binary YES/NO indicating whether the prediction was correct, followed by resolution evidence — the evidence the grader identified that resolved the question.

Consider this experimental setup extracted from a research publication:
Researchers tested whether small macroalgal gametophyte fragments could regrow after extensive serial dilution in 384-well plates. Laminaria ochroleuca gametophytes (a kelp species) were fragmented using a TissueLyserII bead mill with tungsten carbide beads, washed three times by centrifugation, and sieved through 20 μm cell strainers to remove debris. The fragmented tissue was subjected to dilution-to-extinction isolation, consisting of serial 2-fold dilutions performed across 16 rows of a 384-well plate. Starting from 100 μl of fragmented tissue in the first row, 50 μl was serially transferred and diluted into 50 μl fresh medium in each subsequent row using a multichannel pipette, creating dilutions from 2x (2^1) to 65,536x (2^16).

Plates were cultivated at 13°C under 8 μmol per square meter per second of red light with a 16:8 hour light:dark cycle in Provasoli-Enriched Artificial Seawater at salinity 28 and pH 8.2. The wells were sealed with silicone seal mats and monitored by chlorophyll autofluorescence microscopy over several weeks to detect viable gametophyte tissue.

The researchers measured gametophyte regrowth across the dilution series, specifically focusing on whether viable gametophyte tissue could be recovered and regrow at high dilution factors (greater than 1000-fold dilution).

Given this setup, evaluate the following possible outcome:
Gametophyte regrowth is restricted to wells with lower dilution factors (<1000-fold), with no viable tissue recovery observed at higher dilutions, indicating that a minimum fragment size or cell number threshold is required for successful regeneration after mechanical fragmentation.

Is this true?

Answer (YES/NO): NO